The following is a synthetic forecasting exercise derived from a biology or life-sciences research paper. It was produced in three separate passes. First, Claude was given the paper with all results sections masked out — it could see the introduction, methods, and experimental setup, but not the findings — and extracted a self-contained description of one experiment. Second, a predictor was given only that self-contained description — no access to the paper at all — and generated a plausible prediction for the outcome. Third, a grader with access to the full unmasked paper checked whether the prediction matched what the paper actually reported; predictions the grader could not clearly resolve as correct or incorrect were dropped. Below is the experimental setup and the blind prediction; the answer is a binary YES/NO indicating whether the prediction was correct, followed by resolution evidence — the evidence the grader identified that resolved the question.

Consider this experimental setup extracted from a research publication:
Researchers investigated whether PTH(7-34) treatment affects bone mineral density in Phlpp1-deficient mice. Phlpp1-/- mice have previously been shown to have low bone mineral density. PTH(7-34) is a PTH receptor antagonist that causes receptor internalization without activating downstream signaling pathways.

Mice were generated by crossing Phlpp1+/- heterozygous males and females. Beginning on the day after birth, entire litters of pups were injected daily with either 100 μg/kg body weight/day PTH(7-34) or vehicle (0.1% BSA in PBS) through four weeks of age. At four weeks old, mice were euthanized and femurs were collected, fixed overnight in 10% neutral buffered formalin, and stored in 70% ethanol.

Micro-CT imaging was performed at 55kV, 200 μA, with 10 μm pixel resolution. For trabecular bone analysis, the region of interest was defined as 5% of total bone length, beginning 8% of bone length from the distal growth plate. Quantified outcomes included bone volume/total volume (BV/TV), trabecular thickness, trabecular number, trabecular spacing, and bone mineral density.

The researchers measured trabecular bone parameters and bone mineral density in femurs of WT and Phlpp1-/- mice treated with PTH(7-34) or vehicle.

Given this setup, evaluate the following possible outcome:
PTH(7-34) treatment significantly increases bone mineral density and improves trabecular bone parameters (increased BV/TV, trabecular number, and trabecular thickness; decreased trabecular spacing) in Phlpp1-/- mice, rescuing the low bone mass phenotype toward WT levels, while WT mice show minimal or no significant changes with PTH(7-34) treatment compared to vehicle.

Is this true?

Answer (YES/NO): NO